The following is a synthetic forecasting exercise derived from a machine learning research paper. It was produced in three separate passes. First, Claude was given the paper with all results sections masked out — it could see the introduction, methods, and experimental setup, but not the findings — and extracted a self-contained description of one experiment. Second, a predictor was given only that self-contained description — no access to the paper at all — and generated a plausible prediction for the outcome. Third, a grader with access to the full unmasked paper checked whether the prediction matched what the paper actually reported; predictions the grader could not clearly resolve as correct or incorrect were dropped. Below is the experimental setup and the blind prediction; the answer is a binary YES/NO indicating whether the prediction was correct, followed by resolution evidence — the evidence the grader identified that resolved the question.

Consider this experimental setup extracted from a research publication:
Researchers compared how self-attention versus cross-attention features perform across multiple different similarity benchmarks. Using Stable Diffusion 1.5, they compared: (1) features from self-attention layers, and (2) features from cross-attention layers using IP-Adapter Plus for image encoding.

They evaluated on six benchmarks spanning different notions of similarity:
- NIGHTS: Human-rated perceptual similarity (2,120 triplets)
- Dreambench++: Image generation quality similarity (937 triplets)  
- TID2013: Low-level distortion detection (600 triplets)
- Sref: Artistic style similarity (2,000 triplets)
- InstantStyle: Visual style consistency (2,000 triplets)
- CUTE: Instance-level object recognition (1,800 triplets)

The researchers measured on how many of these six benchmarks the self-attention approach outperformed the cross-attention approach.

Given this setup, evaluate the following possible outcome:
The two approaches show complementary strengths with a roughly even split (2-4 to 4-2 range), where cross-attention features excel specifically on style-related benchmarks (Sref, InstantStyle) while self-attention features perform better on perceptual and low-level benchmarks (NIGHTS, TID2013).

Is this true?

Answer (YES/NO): NO